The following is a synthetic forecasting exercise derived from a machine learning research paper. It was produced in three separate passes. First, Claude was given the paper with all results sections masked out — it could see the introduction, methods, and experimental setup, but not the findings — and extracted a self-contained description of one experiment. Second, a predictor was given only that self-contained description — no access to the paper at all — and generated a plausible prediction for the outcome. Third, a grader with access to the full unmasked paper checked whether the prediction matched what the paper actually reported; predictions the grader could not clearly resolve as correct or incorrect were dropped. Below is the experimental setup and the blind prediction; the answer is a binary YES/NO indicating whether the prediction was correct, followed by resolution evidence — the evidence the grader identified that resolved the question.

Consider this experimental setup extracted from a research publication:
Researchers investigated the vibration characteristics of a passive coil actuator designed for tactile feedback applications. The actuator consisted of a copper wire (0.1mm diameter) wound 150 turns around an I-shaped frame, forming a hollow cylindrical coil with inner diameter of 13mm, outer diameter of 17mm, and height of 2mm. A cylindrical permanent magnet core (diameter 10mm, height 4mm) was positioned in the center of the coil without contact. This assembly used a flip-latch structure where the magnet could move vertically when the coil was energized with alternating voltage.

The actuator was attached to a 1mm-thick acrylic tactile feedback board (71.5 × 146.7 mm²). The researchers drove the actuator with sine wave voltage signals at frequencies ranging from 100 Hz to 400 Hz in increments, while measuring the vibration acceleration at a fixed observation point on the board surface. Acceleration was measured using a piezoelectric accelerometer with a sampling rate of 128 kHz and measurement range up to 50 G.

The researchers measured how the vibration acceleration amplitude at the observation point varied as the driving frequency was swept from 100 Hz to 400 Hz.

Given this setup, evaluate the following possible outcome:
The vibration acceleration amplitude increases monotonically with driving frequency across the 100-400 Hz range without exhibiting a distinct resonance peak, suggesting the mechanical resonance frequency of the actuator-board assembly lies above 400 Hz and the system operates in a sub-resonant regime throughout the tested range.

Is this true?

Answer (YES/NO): NO